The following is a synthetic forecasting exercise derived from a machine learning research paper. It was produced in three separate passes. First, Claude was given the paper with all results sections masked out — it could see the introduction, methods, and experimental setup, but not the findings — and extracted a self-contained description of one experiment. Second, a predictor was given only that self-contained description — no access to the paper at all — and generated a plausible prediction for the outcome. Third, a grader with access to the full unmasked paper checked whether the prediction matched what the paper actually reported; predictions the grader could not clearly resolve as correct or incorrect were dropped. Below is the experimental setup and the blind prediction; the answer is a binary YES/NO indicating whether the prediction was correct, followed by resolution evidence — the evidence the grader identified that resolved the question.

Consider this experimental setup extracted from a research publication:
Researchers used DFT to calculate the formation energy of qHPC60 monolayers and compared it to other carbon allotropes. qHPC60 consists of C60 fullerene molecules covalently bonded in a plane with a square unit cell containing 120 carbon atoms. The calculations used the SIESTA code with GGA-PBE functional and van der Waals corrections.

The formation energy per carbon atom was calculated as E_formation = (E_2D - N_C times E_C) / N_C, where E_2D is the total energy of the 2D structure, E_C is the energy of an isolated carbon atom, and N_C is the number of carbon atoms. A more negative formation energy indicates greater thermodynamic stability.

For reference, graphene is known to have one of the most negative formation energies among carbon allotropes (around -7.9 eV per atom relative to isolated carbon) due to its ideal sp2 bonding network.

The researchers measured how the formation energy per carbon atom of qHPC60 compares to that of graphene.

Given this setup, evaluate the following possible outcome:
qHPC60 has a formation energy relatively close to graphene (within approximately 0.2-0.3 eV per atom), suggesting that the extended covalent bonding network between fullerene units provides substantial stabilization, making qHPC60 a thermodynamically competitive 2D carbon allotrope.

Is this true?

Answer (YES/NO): NO